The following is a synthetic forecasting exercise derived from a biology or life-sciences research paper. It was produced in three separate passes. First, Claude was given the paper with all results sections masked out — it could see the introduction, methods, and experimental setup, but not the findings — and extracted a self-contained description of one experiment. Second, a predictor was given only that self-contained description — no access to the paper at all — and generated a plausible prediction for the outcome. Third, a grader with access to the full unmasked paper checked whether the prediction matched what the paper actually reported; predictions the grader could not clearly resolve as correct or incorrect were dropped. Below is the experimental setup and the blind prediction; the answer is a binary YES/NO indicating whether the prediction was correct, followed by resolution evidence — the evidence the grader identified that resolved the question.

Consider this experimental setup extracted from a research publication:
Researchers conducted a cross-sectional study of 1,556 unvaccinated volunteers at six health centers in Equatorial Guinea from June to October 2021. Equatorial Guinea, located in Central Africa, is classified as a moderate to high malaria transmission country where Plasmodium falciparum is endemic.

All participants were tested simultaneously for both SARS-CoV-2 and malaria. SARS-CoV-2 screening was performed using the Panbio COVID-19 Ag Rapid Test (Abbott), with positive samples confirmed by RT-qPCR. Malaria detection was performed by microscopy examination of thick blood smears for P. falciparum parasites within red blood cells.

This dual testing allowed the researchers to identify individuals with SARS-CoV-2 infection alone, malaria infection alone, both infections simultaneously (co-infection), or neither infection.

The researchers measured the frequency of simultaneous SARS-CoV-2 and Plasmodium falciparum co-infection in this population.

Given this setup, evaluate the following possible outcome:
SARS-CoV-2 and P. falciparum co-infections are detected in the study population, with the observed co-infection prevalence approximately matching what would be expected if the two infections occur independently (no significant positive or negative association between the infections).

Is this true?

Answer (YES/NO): NO